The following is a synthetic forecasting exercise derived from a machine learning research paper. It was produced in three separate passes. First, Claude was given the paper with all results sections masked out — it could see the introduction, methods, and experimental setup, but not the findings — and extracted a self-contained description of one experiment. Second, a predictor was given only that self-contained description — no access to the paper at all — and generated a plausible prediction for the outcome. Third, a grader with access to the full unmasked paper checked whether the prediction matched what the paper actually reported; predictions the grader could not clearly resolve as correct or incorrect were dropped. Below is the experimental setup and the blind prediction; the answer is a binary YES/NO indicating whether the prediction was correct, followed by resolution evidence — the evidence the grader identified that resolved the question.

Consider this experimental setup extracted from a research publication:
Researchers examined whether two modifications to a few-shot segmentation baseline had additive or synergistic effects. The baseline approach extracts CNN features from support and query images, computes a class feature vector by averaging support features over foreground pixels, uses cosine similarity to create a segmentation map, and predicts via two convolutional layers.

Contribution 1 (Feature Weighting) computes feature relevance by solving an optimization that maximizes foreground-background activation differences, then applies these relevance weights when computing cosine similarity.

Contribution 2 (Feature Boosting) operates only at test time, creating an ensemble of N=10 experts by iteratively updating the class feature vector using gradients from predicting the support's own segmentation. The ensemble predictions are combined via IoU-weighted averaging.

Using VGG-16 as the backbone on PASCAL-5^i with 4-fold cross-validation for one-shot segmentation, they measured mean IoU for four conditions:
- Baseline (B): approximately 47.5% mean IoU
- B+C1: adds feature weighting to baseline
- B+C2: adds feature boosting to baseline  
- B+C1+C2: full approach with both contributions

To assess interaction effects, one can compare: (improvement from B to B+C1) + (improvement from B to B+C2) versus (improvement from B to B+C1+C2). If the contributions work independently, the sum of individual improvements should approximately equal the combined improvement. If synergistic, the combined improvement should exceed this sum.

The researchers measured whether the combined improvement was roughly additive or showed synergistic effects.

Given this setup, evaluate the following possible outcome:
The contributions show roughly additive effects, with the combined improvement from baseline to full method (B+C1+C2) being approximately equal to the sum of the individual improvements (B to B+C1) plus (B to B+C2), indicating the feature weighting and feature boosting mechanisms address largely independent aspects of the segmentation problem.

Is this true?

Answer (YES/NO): NO